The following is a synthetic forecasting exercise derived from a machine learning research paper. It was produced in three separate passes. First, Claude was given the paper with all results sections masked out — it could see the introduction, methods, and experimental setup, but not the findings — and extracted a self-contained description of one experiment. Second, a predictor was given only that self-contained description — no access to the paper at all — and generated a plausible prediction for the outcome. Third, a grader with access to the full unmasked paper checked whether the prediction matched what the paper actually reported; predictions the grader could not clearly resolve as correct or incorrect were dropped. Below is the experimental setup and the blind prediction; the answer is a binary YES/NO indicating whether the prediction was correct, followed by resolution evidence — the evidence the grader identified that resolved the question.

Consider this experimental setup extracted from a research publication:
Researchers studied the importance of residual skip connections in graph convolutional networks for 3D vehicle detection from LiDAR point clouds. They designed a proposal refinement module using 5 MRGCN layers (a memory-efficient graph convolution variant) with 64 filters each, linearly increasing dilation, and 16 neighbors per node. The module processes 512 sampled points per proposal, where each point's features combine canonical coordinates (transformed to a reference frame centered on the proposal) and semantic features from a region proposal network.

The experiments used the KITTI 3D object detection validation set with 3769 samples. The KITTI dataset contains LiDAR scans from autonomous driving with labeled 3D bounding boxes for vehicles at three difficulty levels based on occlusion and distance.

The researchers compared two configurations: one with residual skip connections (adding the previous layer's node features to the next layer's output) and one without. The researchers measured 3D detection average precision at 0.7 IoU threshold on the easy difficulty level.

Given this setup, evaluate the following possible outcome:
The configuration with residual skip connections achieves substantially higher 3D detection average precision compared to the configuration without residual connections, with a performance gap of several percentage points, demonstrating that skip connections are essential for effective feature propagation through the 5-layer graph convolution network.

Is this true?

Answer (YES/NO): YES